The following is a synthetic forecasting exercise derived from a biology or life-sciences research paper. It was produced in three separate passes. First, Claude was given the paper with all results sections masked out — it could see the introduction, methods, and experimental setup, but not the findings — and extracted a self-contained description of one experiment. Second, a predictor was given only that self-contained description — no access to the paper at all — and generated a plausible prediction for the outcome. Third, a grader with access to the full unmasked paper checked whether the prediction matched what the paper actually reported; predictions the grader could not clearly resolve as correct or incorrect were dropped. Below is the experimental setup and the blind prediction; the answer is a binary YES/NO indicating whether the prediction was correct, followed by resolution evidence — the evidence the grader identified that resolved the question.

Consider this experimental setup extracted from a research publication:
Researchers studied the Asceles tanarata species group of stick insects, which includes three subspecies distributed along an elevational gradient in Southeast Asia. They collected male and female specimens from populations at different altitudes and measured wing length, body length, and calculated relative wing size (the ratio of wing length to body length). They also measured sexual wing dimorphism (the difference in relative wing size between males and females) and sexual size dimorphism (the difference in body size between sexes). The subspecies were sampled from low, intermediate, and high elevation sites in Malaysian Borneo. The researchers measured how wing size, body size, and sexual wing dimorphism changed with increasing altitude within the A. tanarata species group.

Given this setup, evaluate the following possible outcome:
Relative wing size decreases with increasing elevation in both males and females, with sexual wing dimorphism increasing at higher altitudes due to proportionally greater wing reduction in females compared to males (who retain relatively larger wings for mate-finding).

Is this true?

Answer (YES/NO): NO